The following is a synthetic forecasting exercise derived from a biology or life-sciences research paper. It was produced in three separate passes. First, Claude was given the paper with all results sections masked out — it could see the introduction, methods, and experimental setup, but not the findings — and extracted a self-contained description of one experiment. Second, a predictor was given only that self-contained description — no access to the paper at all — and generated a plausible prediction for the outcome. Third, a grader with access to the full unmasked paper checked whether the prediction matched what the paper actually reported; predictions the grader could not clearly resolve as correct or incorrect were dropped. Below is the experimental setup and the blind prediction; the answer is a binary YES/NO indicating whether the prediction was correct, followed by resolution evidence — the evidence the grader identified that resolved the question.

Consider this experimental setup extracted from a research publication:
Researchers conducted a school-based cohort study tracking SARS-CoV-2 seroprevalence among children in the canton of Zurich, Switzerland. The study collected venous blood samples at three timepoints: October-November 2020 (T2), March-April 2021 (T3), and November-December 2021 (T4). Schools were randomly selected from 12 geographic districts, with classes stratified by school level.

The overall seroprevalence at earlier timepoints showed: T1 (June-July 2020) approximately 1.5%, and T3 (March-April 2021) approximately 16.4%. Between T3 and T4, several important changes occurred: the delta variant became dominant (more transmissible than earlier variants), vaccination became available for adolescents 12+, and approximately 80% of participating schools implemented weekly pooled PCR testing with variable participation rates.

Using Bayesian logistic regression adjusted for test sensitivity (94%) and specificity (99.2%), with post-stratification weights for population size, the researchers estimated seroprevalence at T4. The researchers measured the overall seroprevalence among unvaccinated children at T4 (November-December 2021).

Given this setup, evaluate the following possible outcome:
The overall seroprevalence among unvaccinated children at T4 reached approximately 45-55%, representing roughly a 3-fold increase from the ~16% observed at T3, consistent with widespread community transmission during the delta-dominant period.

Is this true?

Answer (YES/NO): NO